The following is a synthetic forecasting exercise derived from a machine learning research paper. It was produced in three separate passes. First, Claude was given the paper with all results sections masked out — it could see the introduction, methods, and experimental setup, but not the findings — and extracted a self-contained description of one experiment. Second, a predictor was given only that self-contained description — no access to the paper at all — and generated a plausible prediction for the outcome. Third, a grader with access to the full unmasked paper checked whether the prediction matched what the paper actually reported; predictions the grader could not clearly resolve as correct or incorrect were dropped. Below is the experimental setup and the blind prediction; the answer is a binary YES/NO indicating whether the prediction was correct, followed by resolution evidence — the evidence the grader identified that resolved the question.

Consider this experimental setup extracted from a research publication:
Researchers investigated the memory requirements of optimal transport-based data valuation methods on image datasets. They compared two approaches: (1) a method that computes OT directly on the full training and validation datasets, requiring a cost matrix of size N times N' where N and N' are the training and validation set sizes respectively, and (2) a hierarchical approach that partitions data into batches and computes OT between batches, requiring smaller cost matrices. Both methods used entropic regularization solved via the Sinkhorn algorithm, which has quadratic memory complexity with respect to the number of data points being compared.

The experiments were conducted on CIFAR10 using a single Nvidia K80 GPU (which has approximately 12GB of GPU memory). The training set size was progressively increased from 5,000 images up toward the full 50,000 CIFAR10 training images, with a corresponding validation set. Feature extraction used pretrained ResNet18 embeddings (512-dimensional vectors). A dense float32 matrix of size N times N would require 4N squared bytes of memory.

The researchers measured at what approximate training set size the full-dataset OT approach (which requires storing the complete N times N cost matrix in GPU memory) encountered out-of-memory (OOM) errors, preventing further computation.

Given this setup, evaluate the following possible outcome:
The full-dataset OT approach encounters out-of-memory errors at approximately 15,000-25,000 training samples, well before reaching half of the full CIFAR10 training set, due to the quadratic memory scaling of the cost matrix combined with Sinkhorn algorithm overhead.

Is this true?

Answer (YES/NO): NO